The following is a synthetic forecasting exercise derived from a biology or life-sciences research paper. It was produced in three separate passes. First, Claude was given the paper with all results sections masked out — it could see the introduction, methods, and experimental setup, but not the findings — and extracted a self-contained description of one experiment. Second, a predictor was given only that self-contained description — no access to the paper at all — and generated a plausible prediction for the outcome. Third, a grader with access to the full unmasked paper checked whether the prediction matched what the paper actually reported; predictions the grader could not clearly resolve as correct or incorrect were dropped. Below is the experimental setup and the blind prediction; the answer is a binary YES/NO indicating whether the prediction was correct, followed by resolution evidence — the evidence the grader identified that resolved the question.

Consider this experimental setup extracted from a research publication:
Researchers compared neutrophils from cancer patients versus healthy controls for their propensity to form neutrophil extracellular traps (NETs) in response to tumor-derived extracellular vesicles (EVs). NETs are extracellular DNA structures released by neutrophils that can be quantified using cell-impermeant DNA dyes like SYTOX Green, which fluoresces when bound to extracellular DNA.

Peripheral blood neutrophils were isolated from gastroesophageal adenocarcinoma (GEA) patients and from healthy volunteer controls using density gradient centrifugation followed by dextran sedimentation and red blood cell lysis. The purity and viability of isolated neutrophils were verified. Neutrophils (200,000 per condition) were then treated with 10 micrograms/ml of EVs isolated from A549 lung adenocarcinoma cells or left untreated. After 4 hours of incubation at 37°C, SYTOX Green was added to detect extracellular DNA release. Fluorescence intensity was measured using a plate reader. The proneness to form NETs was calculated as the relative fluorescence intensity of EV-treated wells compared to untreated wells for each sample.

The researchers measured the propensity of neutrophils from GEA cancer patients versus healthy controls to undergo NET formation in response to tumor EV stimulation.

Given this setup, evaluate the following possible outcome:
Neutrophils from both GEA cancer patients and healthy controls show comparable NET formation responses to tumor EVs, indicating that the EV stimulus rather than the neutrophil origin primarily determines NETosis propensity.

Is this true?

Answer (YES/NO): NO